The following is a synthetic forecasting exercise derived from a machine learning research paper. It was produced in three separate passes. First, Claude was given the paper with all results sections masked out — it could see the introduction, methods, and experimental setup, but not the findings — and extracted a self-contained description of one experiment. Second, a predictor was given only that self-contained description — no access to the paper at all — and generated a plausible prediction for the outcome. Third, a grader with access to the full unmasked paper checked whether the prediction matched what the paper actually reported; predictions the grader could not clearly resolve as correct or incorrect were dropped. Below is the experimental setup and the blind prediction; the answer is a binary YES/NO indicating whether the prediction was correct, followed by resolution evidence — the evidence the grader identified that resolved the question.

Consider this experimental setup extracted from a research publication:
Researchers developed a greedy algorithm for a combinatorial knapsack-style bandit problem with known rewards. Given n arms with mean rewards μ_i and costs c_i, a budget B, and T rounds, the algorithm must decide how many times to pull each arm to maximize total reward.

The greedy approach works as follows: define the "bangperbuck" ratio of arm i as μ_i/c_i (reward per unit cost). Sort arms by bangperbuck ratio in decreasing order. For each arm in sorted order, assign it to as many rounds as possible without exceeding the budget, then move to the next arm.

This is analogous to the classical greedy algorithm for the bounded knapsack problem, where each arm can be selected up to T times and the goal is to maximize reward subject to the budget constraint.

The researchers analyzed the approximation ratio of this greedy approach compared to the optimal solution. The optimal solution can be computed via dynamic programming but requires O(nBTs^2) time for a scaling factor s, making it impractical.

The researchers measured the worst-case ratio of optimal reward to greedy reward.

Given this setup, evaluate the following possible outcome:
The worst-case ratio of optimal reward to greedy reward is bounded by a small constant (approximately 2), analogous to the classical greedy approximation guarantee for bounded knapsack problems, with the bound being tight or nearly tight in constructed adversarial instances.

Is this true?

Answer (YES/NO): YES